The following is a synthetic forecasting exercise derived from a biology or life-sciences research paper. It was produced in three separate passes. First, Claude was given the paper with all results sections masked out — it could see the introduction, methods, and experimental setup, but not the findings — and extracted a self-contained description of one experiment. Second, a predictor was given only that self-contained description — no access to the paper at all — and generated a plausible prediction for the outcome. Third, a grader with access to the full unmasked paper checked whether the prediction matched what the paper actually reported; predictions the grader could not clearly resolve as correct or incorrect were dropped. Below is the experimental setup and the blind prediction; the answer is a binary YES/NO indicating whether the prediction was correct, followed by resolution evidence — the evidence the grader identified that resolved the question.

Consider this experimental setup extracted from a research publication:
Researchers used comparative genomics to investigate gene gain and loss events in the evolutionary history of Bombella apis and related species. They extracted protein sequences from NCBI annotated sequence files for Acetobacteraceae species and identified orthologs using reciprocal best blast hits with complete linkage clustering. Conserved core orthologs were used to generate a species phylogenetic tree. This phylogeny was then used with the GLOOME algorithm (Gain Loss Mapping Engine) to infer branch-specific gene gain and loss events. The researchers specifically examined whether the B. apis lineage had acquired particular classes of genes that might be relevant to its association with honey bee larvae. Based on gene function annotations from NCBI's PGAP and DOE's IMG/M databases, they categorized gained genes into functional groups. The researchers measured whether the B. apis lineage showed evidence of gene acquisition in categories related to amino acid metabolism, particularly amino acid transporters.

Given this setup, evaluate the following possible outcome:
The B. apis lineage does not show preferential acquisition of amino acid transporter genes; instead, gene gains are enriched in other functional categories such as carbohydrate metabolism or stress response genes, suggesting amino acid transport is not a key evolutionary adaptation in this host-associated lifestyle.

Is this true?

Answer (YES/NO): NO